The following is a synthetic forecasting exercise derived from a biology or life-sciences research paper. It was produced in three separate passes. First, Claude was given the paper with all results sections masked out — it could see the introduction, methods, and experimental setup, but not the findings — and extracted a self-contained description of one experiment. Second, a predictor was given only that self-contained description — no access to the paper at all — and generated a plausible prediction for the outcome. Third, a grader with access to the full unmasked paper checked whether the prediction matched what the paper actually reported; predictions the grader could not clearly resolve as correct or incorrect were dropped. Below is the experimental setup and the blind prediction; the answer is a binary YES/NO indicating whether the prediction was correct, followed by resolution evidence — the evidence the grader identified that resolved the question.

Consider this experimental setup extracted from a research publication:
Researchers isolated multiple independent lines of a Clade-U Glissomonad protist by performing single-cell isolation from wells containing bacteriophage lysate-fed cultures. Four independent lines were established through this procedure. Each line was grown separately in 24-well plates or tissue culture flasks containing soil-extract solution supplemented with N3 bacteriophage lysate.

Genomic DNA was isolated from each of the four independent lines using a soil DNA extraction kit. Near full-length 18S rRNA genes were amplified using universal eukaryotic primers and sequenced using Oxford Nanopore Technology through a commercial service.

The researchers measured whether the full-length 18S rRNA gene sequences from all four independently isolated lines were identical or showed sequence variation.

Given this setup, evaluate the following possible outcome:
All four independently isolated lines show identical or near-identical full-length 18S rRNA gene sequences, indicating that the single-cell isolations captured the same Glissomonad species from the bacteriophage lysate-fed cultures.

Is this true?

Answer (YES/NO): YES